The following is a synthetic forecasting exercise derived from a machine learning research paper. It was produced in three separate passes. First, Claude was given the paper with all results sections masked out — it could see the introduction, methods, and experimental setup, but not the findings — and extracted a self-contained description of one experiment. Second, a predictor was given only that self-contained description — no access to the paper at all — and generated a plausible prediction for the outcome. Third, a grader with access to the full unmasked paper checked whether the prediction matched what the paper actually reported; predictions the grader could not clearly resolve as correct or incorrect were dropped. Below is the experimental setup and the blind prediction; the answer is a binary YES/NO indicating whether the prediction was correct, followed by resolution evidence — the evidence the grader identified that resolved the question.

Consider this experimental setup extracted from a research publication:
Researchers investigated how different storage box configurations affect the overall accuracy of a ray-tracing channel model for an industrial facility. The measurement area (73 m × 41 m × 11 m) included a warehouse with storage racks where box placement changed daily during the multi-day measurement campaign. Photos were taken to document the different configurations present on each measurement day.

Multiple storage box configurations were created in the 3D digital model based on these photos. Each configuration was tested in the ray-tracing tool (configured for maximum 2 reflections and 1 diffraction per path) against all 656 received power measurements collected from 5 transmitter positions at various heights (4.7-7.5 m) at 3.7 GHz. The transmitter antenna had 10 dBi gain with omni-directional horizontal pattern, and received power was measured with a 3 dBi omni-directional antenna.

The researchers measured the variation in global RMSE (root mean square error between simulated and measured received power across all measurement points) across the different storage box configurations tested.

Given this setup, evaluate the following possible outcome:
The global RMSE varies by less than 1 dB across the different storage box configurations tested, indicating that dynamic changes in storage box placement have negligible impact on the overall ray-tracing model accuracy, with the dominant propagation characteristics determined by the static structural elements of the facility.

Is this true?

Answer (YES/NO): YES